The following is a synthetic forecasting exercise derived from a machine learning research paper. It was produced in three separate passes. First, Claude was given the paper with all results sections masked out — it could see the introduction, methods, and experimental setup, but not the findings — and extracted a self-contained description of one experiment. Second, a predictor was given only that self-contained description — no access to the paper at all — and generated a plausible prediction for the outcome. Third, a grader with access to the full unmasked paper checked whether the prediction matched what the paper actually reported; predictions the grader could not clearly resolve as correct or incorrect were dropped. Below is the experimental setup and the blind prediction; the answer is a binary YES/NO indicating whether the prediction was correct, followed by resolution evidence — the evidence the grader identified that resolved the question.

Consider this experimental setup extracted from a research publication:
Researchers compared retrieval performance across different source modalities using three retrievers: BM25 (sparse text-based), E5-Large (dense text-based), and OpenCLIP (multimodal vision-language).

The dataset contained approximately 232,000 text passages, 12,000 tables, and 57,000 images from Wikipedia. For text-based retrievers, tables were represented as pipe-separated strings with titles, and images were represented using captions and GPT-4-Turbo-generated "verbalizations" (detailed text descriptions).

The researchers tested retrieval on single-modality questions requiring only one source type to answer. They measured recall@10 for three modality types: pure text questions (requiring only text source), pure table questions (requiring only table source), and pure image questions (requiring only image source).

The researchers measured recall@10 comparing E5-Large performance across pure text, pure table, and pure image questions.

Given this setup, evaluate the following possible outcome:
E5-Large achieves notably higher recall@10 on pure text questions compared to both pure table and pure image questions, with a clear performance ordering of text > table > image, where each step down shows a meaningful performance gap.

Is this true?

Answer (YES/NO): YES